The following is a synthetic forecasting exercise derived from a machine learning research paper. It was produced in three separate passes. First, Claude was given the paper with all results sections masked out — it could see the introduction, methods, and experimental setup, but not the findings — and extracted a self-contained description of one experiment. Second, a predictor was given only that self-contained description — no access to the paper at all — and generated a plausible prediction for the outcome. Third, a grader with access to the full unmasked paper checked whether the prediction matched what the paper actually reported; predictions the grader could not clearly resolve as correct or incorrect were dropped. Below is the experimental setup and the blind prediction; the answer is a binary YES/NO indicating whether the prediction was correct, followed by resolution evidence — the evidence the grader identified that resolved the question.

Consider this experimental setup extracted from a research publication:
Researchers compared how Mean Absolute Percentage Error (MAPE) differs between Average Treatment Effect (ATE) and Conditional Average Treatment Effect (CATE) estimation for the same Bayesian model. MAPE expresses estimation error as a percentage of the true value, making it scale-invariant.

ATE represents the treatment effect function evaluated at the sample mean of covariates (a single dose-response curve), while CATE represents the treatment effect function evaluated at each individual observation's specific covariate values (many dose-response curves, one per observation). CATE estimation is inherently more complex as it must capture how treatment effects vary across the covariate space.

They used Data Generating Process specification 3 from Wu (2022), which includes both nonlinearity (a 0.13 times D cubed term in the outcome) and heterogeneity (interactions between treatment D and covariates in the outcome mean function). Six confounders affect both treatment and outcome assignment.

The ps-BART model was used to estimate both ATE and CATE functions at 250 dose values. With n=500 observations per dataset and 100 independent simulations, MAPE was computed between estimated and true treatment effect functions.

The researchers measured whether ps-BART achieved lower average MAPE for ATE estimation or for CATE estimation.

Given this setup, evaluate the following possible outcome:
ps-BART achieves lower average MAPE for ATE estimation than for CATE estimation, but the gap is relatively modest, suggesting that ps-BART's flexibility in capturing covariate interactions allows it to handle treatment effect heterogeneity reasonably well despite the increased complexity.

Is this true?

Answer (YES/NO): NO